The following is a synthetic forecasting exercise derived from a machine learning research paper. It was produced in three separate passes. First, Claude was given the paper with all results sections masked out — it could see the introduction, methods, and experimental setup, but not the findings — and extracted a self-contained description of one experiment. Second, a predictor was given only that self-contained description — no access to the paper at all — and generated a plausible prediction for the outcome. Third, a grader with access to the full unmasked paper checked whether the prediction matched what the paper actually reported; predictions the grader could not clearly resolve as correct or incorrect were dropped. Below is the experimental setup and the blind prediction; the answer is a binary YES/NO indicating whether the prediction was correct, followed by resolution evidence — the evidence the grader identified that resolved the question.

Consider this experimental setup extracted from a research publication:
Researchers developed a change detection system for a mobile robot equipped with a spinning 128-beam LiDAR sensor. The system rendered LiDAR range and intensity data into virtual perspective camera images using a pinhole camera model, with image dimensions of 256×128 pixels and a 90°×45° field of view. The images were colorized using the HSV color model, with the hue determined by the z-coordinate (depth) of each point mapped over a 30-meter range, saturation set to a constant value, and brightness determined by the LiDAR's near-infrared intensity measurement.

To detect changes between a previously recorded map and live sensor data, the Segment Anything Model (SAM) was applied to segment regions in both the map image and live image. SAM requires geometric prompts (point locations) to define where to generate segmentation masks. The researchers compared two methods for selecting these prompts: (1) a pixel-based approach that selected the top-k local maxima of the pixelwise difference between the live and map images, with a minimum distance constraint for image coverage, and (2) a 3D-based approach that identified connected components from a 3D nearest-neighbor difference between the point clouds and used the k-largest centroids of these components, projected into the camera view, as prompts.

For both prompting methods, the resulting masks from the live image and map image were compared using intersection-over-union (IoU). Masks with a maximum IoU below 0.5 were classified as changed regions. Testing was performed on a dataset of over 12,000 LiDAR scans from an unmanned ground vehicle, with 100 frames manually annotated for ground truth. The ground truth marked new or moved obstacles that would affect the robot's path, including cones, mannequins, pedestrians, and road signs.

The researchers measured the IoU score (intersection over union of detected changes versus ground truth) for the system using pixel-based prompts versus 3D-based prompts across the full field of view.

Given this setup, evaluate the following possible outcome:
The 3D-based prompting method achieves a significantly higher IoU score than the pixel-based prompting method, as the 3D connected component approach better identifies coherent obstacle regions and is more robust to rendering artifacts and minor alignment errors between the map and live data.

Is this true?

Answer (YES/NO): YES